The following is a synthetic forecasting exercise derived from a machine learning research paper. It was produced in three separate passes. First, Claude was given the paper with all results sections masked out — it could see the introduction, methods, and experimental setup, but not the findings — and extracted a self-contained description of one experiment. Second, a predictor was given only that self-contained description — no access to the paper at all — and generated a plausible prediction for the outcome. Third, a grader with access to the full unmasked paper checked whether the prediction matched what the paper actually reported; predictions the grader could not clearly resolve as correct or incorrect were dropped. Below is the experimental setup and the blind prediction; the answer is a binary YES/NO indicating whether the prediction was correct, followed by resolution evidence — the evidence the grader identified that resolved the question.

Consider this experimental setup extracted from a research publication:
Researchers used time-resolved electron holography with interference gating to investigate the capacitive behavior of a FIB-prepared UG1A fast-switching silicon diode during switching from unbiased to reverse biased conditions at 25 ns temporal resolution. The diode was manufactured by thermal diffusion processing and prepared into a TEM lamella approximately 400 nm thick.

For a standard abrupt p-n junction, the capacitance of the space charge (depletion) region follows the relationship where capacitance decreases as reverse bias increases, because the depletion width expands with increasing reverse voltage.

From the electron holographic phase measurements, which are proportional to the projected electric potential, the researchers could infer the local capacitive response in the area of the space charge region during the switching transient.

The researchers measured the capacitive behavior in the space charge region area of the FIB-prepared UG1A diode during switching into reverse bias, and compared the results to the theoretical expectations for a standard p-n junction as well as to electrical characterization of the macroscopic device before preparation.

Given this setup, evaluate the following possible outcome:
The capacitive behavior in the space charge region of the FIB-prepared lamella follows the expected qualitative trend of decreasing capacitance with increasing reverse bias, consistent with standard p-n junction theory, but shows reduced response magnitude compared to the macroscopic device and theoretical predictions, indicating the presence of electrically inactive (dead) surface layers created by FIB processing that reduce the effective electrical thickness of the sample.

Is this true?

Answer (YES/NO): NO